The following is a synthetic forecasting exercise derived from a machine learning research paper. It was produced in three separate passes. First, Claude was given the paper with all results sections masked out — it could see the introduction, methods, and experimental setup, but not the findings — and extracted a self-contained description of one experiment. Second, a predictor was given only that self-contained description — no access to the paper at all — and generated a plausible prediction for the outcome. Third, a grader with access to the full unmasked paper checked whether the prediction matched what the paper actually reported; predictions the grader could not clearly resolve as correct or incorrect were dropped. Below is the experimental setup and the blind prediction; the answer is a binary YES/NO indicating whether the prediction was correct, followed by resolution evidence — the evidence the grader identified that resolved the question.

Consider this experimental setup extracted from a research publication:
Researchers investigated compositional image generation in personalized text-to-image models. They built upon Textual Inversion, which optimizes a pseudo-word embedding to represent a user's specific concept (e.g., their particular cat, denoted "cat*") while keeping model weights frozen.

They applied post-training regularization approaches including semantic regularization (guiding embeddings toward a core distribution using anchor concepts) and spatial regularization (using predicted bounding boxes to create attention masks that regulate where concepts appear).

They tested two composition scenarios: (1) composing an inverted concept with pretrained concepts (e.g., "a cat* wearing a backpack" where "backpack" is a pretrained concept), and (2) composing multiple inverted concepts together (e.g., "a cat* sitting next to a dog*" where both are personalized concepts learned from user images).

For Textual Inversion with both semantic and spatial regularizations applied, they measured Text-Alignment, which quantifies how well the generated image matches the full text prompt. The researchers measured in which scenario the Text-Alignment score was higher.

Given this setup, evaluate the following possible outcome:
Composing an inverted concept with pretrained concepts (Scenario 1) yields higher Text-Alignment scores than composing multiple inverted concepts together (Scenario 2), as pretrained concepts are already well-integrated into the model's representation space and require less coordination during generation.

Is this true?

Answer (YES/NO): YES